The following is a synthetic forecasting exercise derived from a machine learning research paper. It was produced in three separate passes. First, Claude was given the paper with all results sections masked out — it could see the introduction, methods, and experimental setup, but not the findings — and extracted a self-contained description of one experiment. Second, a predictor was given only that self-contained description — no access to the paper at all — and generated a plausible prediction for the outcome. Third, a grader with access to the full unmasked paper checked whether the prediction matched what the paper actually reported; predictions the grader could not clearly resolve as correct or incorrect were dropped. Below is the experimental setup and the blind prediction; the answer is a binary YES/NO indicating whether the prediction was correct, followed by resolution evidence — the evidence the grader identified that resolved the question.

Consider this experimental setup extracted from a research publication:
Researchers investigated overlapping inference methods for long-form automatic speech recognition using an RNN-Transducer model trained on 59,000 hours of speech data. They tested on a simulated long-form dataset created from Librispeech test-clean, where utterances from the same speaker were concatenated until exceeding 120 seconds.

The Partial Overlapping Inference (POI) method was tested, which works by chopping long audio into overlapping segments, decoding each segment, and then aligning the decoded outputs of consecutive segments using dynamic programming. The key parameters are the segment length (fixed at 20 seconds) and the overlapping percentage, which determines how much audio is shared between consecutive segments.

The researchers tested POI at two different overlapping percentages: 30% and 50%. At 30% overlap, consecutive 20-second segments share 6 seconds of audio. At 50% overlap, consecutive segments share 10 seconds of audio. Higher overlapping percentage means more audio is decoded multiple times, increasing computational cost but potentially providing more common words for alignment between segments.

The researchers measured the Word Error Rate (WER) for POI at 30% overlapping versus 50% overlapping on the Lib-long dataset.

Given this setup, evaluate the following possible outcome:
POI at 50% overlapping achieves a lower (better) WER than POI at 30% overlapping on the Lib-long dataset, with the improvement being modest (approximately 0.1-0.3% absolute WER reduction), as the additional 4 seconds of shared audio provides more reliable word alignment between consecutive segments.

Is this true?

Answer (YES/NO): YES